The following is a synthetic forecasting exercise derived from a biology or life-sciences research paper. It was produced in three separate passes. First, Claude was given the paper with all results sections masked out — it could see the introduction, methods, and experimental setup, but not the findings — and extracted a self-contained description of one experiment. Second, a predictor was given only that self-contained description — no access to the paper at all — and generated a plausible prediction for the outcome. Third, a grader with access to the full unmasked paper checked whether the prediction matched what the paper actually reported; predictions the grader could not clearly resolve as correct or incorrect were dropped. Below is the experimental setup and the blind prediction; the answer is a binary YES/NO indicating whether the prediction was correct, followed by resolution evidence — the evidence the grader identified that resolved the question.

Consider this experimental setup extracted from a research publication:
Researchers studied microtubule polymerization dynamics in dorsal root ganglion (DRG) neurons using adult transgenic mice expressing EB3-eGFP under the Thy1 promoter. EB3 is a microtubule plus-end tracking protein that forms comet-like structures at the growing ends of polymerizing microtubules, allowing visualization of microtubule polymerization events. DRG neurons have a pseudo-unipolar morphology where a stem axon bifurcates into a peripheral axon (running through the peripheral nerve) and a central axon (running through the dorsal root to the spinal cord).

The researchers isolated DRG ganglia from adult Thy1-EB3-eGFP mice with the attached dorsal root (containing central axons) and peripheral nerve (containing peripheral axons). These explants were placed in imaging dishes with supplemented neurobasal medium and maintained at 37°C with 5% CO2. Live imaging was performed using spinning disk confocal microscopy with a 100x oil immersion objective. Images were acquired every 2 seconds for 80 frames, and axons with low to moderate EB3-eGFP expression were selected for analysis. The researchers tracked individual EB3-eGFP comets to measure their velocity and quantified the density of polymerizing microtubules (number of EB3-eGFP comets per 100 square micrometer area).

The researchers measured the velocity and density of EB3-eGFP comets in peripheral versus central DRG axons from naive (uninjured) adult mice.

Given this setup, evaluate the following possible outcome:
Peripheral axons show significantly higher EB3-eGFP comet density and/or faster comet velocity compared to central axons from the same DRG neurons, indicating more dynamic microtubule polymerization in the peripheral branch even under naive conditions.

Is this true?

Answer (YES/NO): NO